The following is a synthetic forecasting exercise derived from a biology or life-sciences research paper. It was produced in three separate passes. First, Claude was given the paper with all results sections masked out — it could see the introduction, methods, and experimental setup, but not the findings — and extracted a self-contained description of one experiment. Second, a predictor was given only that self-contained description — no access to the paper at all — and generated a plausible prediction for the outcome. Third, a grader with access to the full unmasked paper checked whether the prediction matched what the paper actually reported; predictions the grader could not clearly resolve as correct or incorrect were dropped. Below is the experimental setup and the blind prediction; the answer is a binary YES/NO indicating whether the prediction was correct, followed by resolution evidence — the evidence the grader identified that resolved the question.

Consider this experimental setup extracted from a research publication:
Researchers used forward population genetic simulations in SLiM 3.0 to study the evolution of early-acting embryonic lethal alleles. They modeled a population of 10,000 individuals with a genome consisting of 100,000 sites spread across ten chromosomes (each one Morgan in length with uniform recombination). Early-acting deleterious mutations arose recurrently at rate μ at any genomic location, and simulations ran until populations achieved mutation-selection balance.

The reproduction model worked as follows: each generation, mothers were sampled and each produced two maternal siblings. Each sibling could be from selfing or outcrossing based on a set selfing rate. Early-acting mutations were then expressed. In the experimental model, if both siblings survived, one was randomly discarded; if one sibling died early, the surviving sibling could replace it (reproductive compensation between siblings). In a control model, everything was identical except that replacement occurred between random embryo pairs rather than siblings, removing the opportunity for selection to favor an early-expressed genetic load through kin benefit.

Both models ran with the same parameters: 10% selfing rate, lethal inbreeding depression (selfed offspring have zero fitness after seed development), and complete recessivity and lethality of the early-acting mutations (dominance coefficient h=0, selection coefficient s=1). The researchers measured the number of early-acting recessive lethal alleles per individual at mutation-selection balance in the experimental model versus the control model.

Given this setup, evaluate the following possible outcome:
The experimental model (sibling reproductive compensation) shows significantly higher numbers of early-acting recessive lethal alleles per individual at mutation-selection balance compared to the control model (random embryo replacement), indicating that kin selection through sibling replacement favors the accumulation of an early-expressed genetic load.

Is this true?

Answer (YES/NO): YES